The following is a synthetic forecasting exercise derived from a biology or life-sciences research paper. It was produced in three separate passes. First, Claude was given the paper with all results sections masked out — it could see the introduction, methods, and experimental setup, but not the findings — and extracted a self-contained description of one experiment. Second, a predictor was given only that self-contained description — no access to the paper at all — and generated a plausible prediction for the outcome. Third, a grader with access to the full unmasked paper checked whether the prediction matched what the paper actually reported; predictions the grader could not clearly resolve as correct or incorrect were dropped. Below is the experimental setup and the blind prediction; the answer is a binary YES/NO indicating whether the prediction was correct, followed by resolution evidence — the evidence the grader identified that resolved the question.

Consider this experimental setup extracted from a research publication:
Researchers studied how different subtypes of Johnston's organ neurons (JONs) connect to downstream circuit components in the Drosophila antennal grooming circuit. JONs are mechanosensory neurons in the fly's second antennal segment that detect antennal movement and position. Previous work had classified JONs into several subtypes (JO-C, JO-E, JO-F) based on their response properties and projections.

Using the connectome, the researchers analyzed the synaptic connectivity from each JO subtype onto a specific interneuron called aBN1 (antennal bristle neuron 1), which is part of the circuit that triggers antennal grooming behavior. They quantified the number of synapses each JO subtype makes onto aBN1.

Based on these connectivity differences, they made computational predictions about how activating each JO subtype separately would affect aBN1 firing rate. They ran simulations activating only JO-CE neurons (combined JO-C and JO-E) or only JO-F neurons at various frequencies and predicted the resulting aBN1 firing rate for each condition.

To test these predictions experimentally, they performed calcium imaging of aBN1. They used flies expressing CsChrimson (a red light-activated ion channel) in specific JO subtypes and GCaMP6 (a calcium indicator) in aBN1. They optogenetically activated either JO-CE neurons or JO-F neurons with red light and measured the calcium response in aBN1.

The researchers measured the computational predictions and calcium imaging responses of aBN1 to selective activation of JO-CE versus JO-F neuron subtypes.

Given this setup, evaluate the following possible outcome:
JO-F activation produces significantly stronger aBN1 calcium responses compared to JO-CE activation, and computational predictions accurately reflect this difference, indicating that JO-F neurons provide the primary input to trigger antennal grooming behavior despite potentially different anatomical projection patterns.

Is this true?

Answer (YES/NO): NO